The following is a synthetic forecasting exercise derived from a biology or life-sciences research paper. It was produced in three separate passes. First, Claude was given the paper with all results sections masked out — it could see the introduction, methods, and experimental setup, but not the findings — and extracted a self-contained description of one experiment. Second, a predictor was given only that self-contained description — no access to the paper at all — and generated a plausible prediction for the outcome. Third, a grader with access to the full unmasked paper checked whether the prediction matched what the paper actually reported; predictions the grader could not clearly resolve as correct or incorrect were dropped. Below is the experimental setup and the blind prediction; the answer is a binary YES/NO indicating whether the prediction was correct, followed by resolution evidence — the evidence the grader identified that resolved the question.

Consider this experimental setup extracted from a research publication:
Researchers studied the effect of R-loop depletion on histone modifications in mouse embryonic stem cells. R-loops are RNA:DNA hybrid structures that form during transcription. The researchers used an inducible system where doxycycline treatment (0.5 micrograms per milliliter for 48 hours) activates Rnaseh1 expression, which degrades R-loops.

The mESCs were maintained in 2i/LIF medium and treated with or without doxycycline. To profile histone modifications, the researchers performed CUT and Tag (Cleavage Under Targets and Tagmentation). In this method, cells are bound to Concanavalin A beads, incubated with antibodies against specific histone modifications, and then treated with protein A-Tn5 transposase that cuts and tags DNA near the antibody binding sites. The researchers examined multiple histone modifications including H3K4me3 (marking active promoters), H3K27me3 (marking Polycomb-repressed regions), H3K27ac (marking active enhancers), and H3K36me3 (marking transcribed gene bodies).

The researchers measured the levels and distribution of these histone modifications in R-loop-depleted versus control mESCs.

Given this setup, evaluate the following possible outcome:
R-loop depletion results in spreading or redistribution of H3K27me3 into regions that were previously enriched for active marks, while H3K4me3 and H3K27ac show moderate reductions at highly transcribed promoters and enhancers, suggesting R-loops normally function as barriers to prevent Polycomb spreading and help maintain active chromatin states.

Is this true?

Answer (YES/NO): NO